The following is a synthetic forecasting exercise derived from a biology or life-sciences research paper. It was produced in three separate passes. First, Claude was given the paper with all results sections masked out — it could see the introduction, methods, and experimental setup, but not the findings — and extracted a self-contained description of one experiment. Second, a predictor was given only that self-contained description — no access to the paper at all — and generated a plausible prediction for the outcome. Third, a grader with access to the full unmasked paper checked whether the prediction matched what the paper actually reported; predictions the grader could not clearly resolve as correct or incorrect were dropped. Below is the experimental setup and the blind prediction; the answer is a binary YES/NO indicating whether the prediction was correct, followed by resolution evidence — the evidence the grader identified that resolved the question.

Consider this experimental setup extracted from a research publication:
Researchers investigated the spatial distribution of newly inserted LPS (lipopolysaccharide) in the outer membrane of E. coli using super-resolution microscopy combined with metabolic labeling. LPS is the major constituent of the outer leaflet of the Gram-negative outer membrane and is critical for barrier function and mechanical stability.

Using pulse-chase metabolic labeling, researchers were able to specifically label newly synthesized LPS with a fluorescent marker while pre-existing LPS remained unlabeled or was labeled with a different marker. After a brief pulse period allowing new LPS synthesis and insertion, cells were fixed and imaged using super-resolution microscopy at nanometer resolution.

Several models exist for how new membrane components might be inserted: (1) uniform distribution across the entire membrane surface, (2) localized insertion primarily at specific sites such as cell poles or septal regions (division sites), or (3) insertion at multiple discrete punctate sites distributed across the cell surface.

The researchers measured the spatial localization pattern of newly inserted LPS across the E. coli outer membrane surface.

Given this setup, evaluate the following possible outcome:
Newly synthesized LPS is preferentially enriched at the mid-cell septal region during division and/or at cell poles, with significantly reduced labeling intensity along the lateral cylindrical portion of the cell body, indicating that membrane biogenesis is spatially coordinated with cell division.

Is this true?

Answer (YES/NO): NO